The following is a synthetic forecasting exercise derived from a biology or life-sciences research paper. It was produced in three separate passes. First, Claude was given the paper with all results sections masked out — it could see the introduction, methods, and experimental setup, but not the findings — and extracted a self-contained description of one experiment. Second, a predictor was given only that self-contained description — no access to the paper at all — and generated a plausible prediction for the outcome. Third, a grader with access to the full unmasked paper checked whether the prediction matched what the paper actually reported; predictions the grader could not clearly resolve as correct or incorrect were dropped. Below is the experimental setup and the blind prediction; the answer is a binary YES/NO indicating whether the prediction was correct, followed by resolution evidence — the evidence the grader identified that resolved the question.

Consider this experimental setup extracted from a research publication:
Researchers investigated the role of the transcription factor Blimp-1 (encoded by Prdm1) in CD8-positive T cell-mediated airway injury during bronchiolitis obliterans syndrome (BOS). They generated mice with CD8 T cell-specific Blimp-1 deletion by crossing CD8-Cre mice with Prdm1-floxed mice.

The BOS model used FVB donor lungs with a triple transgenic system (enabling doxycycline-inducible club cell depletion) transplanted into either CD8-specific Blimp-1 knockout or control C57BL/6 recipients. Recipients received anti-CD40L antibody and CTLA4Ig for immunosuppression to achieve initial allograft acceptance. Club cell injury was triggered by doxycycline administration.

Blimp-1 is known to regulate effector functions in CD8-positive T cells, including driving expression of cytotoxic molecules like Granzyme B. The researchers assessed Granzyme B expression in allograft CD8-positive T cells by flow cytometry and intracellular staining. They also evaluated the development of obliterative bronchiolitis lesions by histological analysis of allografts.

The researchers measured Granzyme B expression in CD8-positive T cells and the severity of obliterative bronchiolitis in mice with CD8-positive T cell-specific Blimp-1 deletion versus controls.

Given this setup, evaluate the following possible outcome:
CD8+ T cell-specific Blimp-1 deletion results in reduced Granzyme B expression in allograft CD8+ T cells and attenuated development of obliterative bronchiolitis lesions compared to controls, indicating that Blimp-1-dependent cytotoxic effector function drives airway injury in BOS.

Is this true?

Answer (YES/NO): YES